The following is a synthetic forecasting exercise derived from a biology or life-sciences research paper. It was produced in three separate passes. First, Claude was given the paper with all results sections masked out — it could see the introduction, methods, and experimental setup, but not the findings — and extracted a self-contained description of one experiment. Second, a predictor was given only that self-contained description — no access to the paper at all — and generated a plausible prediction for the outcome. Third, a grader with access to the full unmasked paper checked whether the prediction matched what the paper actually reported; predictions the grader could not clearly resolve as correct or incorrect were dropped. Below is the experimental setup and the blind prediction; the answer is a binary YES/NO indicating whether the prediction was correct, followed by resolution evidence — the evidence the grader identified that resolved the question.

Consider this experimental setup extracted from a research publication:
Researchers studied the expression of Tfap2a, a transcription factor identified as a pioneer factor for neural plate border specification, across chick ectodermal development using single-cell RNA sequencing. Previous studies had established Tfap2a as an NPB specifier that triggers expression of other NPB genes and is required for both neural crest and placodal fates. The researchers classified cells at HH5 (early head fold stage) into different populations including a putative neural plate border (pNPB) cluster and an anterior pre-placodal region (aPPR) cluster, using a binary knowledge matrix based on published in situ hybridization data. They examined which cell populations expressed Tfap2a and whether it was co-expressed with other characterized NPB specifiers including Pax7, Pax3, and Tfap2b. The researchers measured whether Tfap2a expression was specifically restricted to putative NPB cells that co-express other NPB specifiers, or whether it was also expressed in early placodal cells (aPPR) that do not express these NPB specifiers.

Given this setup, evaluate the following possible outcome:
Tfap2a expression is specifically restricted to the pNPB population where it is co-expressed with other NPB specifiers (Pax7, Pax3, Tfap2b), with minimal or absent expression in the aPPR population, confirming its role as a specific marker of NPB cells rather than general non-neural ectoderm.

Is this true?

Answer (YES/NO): NO